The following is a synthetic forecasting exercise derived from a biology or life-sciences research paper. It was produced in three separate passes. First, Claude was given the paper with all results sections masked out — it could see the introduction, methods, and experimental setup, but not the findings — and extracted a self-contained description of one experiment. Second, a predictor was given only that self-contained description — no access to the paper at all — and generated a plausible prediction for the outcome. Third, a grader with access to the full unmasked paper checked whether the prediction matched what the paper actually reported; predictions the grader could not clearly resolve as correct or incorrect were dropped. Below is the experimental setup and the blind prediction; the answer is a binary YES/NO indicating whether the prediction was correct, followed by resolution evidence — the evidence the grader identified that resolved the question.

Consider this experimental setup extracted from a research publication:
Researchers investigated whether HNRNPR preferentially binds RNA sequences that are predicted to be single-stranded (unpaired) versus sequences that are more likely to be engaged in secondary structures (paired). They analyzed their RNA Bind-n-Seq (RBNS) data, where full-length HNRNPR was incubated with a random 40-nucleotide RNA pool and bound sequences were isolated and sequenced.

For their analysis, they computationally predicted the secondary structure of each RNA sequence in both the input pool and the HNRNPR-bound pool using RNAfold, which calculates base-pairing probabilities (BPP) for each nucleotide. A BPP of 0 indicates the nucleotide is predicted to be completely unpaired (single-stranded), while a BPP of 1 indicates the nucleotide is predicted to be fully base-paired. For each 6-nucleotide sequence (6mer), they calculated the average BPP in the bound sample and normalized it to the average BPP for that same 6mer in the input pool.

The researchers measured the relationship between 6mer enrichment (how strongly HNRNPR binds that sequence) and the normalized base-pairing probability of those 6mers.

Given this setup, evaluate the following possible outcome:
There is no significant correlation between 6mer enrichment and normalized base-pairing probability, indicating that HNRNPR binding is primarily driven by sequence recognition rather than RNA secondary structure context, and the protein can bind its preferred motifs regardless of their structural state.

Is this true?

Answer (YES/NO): NO